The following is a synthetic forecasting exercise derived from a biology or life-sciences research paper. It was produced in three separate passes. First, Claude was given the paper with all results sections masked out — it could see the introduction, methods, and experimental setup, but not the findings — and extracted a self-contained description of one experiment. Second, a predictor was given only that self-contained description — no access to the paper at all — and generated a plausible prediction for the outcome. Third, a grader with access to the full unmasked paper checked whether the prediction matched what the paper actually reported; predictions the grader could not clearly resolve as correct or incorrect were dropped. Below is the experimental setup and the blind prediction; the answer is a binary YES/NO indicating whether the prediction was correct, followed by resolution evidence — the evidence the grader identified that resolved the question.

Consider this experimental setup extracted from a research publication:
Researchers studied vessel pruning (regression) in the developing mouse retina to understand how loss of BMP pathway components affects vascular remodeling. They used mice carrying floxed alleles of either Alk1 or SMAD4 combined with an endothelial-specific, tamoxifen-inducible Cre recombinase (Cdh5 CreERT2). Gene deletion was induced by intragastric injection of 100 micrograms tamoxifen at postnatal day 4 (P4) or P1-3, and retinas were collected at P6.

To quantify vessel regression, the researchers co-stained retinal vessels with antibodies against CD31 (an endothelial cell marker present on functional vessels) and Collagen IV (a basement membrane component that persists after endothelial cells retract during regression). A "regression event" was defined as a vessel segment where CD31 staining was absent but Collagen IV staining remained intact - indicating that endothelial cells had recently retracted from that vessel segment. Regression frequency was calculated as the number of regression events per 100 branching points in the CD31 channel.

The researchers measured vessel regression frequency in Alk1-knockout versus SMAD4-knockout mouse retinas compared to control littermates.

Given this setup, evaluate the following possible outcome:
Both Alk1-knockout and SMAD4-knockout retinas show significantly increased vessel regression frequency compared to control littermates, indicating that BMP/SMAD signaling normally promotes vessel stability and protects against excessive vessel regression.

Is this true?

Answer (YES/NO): NO